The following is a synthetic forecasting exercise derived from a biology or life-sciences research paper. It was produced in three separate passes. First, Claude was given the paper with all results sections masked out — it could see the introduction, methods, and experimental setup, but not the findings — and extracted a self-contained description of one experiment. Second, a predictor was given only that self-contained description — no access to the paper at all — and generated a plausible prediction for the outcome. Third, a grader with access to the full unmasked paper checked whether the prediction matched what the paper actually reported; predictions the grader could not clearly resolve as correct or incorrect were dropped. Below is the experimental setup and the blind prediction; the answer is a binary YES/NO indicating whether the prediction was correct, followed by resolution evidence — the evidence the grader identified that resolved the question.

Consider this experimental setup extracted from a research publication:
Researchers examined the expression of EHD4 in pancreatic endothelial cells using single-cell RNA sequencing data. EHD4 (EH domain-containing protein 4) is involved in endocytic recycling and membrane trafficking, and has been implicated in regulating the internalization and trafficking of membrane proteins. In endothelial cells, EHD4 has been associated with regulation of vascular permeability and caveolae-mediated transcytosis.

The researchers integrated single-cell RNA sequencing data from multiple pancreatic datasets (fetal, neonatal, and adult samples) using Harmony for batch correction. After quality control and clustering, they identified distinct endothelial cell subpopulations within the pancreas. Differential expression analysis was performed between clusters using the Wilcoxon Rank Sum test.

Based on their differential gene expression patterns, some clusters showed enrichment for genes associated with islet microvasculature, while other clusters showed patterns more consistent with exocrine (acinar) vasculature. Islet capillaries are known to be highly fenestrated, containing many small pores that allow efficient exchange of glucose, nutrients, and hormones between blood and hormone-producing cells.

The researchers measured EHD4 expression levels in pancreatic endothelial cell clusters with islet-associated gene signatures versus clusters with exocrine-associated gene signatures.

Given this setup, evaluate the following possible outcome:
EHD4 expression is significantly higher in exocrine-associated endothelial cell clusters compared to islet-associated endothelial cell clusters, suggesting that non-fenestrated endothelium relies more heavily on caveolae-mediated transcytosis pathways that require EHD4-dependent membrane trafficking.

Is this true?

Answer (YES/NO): NO